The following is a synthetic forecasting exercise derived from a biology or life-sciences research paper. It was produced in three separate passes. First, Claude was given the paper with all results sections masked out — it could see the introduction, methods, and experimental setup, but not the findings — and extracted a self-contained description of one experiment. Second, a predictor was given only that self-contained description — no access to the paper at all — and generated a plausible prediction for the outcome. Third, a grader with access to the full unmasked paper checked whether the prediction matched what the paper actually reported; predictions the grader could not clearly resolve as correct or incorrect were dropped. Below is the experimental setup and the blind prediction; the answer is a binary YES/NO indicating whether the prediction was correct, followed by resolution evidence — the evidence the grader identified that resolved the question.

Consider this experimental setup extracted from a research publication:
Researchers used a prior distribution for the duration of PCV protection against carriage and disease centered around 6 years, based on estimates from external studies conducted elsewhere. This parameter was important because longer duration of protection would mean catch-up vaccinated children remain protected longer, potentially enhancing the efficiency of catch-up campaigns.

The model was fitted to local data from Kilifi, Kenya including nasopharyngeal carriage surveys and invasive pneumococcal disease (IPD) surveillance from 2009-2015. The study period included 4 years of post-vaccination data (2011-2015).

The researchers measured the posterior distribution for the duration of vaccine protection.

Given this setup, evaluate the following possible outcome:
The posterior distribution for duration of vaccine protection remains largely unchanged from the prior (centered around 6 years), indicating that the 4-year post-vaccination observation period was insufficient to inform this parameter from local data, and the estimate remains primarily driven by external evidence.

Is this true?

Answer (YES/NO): YES